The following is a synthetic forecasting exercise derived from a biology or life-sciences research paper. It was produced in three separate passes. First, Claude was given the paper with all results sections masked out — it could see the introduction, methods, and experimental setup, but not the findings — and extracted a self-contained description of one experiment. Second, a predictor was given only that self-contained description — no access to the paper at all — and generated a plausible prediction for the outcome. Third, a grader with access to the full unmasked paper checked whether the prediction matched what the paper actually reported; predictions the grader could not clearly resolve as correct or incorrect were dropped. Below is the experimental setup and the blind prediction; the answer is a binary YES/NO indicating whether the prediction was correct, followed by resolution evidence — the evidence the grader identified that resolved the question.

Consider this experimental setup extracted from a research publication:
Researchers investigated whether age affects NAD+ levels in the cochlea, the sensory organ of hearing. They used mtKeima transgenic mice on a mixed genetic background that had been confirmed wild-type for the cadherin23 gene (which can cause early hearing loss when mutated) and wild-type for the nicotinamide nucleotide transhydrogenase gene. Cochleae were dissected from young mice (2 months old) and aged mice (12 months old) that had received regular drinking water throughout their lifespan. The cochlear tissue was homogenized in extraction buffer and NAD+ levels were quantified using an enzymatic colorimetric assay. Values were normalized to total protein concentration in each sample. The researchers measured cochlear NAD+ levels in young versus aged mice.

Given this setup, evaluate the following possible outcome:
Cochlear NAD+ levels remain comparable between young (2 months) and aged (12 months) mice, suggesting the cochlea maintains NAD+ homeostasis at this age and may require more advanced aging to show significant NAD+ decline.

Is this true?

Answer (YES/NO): NO